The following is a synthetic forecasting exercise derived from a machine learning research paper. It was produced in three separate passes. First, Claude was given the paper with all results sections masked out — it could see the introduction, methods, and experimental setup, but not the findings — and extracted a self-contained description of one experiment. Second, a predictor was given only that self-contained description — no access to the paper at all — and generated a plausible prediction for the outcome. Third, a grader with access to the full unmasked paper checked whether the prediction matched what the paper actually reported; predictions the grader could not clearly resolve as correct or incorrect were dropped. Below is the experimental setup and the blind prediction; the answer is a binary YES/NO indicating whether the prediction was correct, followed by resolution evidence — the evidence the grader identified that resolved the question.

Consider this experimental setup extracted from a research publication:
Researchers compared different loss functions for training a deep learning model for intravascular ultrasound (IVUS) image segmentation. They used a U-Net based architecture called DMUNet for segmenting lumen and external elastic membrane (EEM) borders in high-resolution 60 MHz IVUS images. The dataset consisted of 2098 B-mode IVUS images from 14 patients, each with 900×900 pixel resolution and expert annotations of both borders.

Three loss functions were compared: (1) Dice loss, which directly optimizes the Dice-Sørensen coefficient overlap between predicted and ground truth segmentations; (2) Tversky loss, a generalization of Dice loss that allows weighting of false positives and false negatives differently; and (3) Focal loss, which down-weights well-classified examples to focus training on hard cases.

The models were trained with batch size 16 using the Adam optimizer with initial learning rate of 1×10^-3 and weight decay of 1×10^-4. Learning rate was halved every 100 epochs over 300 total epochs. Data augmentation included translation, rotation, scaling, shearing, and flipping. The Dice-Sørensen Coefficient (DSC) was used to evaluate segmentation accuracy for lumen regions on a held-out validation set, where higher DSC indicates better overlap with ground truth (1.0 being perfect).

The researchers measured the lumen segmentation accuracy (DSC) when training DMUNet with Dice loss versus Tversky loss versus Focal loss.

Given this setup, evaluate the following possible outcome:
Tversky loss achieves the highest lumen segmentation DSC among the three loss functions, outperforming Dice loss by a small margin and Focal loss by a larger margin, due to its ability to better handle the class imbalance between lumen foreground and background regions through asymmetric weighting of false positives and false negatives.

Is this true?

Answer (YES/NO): NO